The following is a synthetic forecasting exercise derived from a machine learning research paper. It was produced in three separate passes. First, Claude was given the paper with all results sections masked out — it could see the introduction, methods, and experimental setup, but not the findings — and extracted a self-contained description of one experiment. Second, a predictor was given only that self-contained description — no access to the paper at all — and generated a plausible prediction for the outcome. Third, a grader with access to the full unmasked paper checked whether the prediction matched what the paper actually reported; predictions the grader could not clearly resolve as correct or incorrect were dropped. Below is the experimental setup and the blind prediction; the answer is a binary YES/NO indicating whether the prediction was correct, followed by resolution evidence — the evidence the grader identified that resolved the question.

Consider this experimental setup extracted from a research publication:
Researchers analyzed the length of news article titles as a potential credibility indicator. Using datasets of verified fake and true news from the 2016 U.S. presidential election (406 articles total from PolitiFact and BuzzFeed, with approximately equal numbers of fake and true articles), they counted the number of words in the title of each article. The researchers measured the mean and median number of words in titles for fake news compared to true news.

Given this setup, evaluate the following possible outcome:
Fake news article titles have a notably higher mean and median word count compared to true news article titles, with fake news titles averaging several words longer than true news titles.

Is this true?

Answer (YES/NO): NO